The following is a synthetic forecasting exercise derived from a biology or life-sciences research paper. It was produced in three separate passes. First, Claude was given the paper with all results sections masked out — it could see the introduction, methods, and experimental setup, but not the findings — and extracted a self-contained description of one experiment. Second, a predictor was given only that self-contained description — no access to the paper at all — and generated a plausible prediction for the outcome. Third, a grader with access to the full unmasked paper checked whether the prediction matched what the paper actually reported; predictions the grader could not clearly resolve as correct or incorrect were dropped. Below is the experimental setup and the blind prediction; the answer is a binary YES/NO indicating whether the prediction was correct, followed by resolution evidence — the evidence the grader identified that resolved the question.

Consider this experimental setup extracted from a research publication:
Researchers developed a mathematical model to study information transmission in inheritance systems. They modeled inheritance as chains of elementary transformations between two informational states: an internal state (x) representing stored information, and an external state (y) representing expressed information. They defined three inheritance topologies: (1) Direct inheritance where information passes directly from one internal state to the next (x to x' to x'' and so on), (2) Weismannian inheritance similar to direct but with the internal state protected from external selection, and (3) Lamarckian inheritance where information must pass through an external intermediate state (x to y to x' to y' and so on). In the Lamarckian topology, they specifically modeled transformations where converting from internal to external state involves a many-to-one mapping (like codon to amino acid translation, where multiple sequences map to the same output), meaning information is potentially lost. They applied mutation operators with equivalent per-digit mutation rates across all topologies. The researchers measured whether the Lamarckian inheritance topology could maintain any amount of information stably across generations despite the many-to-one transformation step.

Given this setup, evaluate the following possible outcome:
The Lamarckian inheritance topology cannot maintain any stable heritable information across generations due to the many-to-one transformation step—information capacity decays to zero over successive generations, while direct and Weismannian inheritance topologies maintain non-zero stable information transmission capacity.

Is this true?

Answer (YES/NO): NO